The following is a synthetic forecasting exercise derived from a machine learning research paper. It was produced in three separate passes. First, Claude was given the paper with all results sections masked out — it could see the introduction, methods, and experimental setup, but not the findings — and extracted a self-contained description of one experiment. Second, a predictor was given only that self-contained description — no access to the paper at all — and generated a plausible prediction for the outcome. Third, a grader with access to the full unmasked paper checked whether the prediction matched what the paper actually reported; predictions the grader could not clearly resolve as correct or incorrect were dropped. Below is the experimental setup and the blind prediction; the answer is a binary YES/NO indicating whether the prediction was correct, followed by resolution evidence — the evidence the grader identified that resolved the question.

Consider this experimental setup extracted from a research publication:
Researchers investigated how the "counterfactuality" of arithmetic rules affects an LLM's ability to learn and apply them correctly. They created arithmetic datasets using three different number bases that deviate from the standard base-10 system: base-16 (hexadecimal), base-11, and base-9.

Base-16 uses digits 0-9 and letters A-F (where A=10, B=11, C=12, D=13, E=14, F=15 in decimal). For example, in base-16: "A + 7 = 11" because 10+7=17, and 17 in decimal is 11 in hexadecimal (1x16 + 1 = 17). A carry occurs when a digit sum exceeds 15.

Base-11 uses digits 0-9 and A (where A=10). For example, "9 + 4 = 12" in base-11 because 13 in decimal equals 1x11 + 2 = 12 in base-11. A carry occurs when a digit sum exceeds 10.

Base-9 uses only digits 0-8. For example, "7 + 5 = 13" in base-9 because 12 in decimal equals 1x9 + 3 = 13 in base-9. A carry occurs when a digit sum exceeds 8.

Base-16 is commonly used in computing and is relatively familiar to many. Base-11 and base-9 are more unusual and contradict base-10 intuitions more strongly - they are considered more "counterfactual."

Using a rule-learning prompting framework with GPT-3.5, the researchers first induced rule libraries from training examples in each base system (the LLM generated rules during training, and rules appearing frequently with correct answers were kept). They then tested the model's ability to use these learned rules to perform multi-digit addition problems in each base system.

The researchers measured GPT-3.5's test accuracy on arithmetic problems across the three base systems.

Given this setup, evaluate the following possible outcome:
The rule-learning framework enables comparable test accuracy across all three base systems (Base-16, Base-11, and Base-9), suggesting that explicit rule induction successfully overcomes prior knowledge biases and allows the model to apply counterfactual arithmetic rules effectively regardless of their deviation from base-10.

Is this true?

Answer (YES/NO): NO